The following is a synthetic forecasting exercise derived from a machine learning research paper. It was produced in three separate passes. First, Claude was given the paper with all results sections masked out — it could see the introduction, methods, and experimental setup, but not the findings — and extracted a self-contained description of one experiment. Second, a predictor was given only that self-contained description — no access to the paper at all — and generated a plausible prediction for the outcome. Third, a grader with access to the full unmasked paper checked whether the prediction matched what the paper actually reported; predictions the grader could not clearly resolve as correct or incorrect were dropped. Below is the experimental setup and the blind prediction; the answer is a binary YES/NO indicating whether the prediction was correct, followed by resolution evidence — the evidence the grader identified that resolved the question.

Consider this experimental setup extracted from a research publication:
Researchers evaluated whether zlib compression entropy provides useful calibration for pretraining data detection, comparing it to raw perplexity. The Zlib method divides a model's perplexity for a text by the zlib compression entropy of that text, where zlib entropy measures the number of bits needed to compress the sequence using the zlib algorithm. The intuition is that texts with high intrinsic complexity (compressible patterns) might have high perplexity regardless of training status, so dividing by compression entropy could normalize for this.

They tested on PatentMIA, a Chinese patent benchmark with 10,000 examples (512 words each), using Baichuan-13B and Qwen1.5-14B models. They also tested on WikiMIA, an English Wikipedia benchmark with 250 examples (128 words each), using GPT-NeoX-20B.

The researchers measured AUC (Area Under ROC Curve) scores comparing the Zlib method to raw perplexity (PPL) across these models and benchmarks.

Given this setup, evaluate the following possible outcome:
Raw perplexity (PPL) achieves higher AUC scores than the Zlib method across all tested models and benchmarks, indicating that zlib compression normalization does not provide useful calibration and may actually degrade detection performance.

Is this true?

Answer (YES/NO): NO